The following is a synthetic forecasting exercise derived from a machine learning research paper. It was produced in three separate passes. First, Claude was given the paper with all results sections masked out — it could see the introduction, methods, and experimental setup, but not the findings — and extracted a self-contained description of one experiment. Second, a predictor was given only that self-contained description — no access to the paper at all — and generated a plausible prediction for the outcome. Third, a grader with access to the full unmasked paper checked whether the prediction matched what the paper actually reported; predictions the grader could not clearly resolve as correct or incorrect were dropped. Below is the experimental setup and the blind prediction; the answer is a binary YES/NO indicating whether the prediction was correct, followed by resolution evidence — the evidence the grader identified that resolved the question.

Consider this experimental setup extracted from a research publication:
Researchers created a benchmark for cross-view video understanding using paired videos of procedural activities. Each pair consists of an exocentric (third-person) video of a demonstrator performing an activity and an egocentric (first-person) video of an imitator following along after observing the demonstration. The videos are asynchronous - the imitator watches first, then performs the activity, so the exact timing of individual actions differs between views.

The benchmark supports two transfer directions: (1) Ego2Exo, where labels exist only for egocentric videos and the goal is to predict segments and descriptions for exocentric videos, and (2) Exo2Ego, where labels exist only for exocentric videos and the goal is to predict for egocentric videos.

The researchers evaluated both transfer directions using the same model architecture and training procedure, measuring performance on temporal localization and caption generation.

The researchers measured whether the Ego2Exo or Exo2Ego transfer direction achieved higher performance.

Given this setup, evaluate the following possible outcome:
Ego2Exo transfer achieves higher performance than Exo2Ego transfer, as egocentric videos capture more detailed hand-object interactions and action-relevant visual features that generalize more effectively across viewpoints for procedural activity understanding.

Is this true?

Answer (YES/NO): NO